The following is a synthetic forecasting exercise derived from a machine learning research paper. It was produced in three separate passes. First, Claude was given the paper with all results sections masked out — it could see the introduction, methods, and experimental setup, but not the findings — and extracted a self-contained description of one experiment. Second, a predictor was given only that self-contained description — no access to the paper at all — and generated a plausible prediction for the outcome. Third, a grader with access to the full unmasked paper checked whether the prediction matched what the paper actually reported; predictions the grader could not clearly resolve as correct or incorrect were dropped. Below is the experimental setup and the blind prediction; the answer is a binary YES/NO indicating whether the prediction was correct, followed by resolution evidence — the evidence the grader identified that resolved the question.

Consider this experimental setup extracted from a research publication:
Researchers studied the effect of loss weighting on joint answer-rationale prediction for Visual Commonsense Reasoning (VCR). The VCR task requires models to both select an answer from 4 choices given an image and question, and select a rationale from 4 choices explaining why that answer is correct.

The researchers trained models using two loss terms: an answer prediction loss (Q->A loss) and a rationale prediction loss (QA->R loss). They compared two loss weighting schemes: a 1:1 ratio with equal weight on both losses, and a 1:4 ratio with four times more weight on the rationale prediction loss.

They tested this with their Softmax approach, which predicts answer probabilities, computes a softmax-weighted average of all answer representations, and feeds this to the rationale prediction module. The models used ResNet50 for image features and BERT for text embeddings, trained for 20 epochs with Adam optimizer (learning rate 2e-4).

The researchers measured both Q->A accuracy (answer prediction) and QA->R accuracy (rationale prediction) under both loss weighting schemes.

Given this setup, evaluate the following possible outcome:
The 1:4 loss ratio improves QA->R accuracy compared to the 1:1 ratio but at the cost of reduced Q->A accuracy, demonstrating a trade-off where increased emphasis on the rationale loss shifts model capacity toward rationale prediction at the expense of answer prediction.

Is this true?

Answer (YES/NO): YES